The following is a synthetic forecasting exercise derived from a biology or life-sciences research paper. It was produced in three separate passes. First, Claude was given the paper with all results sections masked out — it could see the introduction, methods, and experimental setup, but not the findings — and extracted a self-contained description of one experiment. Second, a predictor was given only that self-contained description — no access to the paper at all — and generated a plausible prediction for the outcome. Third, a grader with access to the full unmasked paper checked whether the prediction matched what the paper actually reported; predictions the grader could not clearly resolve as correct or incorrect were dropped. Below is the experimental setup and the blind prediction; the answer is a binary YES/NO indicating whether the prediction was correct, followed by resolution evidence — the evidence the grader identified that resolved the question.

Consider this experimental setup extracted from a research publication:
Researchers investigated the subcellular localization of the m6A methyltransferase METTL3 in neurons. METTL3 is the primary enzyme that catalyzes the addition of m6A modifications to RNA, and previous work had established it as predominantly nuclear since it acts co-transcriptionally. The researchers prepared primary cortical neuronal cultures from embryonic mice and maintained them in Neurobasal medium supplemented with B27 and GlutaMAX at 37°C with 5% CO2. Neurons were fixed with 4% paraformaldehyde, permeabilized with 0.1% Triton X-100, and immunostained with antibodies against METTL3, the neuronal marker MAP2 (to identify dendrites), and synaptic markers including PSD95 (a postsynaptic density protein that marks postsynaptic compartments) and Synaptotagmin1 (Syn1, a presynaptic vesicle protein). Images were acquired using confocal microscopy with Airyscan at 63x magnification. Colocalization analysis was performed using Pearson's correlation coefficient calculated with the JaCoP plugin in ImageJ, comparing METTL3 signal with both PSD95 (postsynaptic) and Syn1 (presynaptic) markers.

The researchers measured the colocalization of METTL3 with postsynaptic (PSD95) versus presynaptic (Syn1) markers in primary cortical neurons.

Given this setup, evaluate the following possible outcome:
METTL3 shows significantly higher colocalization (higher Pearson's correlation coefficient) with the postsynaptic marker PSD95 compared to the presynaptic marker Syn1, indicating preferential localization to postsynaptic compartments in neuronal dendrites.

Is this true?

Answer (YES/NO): YES